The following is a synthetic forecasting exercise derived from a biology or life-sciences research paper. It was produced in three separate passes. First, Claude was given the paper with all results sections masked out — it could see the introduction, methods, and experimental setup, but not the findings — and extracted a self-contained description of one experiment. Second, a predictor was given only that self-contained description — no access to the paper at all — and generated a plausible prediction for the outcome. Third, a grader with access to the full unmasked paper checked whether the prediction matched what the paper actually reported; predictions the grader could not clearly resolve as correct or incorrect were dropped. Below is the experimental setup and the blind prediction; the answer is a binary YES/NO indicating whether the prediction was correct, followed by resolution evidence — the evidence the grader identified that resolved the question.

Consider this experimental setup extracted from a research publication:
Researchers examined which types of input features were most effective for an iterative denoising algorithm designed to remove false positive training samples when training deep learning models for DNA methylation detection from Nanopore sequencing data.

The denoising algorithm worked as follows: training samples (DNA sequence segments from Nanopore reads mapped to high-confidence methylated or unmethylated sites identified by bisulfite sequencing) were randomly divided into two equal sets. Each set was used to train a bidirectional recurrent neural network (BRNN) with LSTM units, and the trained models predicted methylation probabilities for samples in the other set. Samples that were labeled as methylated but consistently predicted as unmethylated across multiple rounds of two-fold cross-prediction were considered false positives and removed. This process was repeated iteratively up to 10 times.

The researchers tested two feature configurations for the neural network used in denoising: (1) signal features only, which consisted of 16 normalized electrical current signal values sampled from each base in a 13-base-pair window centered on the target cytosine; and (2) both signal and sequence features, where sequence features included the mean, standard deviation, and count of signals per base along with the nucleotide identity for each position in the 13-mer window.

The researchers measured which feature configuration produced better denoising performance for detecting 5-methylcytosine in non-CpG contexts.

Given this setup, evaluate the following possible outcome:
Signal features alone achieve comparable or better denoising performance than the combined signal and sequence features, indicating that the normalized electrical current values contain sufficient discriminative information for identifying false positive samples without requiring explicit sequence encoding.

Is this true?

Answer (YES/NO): YES